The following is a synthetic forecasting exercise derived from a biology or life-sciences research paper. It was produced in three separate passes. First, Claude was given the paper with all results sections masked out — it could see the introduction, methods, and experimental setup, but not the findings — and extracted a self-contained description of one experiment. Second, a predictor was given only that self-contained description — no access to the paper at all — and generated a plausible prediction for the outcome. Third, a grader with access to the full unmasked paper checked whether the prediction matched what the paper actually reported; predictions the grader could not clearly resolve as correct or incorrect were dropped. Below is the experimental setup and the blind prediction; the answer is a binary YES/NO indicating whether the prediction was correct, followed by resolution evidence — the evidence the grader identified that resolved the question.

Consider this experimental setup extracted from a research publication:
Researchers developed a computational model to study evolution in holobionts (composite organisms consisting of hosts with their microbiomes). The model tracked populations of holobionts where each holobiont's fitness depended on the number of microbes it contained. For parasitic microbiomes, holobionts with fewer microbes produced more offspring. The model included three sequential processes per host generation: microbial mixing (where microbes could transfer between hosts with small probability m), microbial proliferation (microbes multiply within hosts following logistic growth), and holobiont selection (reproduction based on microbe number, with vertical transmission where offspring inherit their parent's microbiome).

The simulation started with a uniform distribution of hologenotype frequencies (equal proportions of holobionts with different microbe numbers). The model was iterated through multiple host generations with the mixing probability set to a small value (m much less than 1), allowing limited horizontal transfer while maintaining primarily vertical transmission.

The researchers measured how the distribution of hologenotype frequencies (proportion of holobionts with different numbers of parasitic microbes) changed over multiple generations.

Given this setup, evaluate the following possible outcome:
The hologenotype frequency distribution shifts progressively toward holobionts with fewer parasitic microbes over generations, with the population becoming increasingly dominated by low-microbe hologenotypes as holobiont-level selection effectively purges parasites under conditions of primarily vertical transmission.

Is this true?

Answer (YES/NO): YES